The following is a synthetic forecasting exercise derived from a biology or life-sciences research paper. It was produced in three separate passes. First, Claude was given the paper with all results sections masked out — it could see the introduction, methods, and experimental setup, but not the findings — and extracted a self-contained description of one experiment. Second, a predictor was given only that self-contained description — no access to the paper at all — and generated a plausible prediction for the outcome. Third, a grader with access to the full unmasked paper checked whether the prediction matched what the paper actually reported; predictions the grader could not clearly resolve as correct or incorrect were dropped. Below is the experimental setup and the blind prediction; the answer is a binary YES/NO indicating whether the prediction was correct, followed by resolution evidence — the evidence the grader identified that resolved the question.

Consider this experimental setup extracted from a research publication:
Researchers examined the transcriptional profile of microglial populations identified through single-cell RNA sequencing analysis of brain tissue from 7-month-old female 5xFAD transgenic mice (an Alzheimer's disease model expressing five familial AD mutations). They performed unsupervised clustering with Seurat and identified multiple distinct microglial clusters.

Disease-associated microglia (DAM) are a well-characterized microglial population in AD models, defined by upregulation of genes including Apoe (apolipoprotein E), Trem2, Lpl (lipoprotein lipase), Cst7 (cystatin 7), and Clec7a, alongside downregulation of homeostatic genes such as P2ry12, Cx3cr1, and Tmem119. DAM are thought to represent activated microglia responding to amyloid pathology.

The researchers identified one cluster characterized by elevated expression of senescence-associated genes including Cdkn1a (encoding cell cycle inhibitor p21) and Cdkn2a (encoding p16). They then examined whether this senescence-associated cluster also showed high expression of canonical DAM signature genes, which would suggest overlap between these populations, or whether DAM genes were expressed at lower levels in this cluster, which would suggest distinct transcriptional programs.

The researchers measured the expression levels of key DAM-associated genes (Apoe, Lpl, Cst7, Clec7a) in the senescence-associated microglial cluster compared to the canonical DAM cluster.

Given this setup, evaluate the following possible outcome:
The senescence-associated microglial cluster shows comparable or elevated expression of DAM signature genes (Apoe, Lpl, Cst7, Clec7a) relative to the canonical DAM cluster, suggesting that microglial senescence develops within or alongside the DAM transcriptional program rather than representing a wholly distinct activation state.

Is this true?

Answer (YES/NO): NO